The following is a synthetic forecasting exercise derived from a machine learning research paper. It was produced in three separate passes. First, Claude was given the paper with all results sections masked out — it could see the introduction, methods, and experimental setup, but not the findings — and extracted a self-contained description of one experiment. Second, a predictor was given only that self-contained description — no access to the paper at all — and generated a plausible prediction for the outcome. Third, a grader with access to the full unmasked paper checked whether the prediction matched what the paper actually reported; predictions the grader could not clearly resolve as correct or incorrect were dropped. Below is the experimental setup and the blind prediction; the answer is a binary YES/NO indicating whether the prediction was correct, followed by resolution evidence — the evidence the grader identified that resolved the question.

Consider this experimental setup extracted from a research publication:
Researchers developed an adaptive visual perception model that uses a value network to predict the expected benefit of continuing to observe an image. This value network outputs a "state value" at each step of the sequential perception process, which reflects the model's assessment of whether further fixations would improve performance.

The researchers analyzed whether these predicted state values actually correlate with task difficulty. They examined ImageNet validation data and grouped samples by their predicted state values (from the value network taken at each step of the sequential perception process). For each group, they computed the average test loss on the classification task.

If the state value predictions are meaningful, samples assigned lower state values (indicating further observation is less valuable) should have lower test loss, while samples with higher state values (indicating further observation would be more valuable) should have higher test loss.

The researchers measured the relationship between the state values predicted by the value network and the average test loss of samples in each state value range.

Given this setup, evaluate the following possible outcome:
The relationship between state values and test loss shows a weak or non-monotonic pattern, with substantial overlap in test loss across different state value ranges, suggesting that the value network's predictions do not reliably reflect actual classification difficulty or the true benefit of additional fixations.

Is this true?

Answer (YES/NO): NO